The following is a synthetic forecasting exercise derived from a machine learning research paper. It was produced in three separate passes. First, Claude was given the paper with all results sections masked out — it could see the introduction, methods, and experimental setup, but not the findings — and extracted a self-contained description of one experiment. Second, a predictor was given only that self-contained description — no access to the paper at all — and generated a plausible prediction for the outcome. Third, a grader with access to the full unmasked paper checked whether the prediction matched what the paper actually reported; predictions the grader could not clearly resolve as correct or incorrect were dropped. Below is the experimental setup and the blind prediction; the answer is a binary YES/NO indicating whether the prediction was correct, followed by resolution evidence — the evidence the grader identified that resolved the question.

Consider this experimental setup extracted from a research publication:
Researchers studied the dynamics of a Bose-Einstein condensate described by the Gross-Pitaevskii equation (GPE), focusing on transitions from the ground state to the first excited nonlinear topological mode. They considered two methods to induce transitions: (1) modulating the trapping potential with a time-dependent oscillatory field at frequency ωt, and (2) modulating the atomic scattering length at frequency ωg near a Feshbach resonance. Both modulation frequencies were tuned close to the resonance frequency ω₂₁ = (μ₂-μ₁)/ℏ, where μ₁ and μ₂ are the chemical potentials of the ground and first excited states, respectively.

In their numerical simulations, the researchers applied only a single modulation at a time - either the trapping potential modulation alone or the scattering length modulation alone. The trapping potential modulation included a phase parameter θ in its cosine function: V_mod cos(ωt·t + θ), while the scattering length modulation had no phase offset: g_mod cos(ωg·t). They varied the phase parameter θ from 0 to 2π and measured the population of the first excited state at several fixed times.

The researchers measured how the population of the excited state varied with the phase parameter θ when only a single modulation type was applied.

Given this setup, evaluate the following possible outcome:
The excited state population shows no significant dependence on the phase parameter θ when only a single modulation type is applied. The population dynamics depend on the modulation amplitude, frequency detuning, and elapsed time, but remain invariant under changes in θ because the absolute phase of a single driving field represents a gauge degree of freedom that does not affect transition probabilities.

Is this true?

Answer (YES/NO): NO